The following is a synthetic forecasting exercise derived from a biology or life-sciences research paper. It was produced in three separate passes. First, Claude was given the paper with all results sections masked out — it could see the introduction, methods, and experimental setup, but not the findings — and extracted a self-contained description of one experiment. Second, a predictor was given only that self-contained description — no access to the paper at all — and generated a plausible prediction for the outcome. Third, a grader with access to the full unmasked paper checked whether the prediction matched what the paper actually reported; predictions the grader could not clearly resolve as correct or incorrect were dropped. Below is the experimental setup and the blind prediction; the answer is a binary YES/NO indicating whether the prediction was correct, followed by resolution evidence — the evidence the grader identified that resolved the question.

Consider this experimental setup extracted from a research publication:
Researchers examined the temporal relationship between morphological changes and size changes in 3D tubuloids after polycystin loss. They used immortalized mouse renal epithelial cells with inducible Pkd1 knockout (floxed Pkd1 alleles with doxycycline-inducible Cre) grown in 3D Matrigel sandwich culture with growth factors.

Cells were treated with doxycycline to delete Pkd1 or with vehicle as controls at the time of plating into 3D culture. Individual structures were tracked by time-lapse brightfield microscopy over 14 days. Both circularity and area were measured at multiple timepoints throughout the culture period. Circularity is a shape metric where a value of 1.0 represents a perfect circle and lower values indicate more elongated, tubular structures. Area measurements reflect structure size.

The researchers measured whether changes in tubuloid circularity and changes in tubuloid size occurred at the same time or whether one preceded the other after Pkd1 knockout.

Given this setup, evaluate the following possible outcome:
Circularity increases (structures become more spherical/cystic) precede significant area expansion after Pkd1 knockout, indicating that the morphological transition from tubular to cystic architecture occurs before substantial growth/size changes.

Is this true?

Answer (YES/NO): YES